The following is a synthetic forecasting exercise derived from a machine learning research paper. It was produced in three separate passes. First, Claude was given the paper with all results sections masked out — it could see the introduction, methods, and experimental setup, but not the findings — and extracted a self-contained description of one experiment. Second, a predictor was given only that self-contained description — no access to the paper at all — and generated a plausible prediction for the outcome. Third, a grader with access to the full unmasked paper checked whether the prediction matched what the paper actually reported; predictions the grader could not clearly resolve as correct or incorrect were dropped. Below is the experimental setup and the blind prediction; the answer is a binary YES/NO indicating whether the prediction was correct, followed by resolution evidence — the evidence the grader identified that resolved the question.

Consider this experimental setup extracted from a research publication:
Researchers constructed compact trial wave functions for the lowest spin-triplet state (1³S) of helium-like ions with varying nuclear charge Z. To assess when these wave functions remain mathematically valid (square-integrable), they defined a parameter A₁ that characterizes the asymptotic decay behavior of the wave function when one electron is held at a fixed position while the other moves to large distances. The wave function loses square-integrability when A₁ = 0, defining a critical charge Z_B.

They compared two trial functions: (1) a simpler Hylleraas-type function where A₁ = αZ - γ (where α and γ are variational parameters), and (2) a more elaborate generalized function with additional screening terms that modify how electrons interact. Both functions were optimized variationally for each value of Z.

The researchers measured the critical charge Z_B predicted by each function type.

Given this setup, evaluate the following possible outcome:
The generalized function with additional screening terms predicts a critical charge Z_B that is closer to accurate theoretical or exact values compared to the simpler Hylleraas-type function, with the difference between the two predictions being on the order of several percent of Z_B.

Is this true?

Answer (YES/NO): NO